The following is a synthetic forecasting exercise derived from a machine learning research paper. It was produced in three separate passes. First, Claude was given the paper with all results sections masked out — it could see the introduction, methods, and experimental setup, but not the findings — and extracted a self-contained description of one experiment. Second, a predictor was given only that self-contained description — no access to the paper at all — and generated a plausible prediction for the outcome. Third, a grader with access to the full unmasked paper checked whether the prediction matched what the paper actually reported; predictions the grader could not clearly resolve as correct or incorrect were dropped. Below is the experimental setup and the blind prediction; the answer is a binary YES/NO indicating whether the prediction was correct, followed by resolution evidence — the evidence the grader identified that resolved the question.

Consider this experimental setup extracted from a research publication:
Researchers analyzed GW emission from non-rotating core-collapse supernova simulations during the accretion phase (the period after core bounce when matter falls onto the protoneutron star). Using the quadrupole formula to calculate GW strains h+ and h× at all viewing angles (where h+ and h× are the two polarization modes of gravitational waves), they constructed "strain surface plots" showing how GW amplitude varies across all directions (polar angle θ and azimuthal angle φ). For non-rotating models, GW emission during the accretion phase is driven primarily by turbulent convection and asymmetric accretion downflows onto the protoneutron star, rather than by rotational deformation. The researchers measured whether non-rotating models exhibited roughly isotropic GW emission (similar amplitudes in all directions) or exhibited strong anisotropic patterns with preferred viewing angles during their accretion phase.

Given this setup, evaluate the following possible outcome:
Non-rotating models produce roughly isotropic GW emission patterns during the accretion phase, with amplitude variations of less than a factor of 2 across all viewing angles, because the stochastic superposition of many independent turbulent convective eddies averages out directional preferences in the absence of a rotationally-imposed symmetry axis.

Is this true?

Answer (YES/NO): YES